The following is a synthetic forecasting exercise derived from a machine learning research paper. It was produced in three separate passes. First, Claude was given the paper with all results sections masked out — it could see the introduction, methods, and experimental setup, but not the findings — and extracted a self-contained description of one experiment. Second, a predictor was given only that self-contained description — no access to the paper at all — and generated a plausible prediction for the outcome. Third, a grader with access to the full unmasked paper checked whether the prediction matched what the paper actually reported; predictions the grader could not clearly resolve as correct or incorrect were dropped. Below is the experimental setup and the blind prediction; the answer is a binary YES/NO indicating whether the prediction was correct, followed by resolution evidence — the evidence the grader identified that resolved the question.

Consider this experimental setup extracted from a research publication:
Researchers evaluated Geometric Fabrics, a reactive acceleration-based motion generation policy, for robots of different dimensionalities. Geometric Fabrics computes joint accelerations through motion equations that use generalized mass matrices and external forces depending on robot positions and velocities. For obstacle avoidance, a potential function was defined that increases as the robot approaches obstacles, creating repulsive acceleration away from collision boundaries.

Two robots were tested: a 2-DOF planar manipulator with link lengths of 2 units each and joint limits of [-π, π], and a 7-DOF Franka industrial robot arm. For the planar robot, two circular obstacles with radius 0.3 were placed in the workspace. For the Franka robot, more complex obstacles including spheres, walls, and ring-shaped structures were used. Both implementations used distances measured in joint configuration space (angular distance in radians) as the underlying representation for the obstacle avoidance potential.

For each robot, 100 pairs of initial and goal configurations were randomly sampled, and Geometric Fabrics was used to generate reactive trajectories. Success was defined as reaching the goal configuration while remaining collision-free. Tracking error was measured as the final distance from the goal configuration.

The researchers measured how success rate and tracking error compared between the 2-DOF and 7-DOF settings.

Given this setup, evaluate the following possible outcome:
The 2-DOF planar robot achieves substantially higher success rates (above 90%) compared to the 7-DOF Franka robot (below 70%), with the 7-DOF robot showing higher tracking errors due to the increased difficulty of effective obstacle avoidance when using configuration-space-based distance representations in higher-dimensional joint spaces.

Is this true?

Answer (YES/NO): NO